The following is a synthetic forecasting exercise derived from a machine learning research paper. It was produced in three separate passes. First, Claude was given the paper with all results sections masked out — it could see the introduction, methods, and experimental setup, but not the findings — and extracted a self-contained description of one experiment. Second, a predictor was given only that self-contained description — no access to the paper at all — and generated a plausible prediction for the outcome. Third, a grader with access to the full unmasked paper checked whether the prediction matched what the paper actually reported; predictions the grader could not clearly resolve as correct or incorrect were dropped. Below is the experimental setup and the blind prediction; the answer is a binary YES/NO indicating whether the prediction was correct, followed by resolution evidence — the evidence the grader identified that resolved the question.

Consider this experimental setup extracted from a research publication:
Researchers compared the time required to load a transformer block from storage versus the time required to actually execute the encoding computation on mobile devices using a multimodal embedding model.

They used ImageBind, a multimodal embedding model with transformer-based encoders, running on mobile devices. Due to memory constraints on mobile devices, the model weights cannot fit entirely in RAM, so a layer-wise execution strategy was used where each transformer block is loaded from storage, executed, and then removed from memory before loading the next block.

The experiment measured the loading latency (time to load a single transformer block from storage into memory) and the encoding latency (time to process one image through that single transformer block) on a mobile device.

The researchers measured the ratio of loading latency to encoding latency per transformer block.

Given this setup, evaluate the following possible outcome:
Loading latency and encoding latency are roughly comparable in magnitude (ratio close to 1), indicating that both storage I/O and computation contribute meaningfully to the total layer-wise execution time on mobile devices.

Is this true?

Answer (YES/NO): NO